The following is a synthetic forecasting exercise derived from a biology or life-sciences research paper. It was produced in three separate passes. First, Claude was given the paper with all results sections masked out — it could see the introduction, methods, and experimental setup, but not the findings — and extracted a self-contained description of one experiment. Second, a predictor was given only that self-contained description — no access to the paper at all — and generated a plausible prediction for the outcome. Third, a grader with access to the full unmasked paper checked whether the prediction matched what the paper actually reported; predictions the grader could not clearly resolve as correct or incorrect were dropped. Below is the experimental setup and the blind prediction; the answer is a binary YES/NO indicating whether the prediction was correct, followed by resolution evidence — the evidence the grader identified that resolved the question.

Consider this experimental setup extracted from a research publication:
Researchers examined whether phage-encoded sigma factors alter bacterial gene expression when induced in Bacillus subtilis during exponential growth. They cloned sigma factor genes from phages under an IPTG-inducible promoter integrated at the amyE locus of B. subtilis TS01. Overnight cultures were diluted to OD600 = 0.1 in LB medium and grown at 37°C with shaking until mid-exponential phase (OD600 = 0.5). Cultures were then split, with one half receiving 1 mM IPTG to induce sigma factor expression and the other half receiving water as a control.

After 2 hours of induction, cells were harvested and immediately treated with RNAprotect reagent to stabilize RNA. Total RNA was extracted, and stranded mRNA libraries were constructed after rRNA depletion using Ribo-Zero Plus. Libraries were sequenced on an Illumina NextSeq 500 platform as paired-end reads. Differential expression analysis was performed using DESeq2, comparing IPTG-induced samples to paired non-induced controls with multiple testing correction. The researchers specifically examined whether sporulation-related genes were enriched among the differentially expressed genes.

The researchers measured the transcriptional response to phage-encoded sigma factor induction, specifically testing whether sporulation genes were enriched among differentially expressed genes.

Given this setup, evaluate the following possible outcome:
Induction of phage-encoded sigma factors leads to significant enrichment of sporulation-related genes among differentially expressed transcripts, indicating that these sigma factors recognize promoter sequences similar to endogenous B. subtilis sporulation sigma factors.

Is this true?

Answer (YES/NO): NO